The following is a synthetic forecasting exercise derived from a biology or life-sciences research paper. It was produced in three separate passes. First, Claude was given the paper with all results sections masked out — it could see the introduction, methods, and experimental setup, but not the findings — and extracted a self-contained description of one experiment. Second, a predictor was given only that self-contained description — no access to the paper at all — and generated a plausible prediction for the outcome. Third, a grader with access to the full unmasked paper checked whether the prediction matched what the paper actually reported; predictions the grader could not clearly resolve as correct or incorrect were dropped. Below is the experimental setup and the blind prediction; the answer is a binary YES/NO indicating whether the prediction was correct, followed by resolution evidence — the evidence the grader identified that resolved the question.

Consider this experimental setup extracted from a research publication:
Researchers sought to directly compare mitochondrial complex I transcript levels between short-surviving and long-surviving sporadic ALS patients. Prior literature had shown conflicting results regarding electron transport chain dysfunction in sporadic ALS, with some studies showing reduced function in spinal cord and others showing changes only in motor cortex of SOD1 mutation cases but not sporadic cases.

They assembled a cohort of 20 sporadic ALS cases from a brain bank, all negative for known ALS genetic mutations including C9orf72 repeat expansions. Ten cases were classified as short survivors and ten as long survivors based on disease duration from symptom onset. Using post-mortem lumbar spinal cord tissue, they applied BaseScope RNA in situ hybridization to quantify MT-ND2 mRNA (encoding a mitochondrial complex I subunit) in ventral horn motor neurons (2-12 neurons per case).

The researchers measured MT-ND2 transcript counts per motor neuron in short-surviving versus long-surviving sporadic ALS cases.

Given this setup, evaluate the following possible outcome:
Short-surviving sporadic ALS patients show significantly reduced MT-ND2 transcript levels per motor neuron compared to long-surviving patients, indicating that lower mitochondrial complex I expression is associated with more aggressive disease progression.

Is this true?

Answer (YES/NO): YES